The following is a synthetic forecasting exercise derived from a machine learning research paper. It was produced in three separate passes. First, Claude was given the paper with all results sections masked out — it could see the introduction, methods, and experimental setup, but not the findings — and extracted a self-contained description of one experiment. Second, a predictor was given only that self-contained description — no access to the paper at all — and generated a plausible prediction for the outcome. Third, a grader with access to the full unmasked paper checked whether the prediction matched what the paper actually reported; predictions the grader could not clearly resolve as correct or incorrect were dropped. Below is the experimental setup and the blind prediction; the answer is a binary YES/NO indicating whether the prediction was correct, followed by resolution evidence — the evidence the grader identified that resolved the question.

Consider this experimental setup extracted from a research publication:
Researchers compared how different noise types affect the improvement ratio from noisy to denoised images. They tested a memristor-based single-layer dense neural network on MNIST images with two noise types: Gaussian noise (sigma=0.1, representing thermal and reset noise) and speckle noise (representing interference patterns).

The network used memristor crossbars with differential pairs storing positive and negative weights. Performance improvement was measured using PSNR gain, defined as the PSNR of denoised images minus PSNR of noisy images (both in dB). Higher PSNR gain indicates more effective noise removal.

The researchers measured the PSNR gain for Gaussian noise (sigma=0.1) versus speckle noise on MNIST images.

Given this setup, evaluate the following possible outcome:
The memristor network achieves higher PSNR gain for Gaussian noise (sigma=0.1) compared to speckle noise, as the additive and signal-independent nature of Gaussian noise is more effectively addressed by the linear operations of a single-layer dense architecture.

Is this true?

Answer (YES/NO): YES